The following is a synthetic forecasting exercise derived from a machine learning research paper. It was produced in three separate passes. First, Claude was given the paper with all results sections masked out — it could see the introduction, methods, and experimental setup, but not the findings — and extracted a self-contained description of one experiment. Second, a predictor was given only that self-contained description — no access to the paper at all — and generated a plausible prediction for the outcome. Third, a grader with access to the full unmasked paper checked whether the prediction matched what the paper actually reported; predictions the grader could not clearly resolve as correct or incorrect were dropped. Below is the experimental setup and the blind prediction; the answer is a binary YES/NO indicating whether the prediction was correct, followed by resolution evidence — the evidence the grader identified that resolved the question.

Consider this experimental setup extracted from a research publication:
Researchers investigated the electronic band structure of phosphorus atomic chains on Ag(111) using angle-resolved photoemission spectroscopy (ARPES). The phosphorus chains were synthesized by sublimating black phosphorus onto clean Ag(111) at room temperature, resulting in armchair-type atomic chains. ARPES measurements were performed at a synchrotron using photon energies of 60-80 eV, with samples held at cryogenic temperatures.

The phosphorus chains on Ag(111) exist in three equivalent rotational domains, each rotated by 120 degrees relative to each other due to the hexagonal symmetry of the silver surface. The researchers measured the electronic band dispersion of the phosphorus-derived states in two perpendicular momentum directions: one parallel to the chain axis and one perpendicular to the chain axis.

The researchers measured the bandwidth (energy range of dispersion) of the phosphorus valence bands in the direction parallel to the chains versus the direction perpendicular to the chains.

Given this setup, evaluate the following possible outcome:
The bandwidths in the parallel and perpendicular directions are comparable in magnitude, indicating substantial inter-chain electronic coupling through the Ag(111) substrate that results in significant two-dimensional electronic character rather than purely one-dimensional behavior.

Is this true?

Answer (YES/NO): NO